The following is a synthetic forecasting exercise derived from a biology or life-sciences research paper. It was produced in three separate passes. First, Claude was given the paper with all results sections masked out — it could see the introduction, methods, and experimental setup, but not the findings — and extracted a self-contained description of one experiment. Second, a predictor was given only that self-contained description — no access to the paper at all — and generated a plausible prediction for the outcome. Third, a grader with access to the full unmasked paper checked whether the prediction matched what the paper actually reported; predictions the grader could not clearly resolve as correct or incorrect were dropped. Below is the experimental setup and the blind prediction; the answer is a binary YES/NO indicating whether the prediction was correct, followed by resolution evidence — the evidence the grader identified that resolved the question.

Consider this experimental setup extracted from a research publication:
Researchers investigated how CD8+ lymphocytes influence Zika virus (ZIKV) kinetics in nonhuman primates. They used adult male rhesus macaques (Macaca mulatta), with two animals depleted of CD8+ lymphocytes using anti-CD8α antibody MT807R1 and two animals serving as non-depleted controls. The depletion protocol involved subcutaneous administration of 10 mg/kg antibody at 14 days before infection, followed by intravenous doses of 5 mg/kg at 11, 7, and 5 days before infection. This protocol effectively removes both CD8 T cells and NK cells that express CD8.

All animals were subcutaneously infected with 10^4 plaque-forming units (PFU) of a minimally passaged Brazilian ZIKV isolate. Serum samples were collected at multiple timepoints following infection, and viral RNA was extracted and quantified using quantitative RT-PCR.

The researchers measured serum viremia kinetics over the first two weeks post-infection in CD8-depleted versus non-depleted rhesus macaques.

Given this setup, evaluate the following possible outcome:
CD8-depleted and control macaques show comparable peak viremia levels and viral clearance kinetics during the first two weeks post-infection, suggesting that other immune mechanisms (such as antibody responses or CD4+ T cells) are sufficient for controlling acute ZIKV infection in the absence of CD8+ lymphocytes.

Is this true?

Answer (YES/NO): NO